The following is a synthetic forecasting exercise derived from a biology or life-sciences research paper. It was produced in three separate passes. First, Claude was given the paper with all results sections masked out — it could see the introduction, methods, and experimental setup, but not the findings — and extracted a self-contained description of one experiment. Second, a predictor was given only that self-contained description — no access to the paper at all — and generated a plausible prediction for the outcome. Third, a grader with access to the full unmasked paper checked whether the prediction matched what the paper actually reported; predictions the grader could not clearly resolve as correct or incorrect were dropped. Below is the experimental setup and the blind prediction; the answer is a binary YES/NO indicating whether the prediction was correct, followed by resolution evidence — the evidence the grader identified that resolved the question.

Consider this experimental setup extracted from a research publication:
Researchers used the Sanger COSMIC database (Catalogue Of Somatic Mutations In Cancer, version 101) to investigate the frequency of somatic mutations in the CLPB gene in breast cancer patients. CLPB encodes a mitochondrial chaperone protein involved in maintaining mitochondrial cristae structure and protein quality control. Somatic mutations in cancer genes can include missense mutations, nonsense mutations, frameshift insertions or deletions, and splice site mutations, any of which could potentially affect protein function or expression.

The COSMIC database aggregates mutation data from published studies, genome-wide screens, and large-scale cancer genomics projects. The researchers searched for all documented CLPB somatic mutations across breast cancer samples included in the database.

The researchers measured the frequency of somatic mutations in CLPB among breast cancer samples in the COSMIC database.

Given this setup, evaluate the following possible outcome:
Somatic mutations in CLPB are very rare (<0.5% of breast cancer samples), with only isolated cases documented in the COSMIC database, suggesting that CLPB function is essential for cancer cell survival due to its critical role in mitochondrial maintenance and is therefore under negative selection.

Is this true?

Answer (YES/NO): NO